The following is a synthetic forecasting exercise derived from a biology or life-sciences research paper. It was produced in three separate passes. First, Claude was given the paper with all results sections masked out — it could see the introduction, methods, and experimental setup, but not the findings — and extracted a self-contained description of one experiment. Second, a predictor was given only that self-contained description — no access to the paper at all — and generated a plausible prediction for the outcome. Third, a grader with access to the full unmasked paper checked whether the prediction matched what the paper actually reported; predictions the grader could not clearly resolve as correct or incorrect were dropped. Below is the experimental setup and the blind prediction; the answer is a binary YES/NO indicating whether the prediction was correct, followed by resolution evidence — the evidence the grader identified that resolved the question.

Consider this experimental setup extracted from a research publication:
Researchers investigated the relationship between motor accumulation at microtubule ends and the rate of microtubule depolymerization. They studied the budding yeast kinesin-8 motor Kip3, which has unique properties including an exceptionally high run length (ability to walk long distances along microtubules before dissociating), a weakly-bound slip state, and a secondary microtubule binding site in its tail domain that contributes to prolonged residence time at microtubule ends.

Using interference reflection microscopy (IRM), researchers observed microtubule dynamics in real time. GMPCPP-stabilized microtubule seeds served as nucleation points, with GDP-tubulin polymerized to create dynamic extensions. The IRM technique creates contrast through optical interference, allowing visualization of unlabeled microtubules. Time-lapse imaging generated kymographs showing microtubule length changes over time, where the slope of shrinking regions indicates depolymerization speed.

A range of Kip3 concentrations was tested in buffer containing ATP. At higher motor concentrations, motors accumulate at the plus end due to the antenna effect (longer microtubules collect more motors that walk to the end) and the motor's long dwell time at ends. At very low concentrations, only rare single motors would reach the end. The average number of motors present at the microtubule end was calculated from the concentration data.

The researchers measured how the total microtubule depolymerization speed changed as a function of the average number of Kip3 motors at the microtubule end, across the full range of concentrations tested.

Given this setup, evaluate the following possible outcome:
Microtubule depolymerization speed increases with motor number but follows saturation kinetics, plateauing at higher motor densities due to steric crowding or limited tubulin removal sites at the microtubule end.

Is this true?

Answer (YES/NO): NO